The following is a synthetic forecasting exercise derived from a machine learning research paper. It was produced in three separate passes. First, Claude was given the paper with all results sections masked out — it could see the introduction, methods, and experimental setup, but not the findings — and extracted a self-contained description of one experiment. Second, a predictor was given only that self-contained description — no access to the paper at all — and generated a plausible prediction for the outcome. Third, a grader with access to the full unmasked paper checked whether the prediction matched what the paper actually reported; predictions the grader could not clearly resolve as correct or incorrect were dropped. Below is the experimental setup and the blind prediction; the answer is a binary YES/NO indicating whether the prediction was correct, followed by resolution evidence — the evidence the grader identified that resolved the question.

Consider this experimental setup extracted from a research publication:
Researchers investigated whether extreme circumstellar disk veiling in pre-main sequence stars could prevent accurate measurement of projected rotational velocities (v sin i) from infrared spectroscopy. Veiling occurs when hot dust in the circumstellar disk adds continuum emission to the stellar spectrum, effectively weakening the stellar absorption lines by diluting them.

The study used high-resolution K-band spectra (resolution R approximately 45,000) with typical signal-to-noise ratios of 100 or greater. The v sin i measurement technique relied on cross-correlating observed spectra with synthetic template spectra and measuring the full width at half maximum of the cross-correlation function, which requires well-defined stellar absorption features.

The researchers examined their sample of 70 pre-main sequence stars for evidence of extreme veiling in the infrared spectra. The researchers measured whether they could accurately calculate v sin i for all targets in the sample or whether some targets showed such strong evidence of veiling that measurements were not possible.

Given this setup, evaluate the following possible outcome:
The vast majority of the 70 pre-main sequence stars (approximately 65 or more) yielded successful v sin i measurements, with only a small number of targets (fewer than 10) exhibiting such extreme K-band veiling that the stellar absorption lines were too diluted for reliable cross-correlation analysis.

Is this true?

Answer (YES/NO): YES